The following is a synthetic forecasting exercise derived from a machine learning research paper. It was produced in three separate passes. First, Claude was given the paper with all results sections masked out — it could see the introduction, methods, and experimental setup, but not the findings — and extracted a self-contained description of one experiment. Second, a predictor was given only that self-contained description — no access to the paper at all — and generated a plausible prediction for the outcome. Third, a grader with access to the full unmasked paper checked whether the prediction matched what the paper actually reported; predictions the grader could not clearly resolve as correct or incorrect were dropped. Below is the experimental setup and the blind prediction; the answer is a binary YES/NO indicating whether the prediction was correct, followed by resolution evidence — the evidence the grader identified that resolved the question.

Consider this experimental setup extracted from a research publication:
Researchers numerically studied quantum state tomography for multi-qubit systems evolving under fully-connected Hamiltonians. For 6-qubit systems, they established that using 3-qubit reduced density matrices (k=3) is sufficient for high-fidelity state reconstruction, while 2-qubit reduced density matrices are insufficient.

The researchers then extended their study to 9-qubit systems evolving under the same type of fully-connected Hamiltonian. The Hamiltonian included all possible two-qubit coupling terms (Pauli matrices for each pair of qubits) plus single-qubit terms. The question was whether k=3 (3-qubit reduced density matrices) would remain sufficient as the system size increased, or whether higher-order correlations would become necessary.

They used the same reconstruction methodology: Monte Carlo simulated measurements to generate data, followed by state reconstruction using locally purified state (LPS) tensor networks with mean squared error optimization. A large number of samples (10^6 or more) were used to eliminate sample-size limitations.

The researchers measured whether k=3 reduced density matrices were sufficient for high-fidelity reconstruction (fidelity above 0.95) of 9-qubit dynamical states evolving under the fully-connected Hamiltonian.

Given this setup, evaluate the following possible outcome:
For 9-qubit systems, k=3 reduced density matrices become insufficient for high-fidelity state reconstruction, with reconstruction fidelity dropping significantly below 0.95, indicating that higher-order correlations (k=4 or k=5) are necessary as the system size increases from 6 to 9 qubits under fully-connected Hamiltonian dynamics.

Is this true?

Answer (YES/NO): YES